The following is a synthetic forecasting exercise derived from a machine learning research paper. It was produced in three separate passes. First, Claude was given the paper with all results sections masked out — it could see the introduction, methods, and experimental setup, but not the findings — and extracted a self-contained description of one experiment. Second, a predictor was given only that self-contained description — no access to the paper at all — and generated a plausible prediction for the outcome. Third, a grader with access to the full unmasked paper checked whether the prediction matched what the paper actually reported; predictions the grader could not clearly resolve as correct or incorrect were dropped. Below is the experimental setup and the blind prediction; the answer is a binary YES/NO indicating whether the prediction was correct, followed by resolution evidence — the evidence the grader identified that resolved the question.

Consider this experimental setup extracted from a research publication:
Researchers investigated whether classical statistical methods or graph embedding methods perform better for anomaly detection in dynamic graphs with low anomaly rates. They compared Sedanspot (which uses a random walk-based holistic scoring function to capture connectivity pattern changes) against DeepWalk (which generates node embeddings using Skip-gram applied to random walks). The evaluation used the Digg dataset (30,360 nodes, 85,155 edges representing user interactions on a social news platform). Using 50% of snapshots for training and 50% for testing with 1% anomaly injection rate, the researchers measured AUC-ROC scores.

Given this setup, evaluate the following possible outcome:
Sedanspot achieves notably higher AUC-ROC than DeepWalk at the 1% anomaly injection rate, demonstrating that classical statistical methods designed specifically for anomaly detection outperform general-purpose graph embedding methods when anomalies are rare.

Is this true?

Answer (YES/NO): NO